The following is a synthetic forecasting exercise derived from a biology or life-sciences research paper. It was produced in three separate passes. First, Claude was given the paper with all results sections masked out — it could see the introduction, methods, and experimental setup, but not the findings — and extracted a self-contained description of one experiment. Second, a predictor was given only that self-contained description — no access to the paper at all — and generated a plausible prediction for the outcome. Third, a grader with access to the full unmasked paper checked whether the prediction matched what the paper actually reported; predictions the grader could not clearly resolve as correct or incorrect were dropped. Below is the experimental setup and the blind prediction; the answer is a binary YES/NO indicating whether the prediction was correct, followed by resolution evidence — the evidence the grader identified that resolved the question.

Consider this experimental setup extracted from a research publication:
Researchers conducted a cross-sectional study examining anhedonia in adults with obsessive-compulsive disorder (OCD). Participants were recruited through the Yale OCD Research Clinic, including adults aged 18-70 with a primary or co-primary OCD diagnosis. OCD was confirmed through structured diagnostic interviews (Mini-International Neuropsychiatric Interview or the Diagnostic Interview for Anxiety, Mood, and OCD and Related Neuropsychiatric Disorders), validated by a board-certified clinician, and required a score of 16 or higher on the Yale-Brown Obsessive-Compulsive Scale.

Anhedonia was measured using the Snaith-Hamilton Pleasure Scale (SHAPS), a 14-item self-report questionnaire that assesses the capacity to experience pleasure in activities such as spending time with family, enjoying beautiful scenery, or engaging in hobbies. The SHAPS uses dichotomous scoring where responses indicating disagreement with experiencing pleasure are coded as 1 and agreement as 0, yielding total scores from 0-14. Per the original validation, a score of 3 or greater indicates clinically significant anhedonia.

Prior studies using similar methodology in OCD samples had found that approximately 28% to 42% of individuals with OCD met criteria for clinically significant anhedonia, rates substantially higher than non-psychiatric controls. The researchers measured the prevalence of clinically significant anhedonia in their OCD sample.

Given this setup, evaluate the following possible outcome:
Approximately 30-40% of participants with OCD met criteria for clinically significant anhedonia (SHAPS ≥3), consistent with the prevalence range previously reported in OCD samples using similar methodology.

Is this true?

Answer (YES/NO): NO